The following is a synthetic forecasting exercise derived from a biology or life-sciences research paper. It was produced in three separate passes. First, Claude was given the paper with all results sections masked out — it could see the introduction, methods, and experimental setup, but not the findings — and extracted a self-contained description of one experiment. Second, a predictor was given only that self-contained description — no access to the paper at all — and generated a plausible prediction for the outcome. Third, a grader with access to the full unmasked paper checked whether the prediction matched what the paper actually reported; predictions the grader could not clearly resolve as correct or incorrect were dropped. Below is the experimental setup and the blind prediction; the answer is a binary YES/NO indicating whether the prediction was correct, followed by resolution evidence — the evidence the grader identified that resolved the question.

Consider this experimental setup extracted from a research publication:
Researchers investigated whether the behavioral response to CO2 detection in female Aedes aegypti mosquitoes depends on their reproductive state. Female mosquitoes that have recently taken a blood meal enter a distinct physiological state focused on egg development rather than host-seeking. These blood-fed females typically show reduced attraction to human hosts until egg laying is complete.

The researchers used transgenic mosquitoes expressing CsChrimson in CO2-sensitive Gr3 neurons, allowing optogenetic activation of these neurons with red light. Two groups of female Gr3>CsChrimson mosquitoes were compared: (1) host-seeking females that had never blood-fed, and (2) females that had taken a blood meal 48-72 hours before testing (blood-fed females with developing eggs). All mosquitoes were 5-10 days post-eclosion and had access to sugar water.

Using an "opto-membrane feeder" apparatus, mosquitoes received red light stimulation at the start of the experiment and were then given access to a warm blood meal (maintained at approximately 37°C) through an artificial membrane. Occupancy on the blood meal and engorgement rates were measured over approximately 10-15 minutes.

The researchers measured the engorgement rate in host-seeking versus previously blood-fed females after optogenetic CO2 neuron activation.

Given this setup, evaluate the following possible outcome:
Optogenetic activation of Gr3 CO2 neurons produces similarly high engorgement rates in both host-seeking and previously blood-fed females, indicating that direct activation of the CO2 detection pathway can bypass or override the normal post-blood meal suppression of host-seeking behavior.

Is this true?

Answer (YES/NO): NO